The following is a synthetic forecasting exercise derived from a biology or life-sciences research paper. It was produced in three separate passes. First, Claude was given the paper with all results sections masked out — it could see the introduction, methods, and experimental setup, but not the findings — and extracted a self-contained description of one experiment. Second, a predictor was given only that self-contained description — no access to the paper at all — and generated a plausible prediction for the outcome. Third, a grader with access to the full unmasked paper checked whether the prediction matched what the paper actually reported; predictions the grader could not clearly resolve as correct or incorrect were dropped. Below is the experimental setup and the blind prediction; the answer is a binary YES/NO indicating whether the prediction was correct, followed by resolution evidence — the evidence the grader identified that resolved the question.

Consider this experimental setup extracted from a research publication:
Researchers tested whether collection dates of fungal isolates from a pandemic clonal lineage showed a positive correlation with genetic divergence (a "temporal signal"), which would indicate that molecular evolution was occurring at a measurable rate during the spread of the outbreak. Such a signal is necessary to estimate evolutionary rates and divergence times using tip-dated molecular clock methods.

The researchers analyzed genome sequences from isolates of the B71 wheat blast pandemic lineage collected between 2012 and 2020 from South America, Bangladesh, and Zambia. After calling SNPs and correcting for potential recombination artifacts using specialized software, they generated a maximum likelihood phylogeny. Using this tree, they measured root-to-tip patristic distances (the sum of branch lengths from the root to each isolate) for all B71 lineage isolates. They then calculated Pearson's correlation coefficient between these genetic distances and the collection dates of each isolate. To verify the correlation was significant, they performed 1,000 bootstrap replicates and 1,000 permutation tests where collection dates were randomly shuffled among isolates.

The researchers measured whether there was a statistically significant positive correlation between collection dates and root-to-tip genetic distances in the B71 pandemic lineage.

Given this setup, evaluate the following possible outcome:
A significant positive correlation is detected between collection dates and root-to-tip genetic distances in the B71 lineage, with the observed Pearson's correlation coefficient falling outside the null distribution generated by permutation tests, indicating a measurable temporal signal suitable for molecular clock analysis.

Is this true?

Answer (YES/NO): YES